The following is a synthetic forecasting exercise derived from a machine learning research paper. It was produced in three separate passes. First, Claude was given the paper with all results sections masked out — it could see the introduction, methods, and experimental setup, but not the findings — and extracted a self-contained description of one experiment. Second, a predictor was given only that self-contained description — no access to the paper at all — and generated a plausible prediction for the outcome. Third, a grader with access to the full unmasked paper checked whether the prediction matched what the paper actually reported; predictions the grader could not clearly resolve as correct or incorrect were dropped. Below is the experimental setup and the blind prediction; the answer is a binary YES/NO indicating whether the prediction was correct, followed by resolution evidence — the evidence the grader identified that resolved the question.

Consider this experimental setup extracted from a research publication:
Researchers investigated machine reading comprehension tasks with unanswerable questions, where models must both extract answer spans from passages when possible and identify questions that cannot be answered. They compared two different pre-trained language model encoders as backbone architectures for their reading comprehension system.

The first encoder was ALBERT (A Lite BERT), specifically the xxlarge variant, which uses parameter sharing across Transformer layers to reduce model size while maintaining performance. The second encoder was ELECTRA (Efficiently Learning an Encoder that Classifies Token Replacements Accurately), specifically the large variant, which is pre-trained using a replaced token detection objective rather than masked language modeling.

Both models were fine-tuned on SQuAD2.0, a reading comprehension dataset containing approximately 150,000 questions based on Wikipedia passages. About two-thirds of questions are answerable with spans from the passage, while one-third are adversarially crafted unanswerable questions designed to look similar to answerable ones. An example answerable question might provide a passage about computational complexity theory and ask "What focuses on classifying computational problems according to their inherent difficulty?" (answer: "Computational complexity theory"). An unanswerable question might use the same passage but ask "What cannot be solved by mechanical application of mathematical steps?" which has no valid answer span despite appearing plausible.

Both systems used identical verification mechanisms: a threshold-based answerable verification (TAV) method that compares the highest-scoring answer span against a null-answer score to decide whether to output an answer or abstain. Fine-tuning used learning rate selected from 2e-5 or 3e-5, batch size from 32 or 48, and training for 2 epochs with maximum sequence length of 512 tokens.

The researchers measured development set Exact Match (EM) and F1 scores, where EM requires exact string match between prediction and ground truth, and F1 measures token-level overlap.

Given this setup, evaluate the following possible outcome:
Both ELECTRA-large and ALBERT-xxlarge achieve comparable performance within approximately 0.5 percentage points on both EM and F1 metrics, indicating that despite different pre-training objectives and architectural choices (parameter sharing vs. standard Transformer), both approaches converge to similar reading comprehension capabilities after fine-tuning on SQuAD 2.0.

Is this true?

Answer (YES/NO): NO